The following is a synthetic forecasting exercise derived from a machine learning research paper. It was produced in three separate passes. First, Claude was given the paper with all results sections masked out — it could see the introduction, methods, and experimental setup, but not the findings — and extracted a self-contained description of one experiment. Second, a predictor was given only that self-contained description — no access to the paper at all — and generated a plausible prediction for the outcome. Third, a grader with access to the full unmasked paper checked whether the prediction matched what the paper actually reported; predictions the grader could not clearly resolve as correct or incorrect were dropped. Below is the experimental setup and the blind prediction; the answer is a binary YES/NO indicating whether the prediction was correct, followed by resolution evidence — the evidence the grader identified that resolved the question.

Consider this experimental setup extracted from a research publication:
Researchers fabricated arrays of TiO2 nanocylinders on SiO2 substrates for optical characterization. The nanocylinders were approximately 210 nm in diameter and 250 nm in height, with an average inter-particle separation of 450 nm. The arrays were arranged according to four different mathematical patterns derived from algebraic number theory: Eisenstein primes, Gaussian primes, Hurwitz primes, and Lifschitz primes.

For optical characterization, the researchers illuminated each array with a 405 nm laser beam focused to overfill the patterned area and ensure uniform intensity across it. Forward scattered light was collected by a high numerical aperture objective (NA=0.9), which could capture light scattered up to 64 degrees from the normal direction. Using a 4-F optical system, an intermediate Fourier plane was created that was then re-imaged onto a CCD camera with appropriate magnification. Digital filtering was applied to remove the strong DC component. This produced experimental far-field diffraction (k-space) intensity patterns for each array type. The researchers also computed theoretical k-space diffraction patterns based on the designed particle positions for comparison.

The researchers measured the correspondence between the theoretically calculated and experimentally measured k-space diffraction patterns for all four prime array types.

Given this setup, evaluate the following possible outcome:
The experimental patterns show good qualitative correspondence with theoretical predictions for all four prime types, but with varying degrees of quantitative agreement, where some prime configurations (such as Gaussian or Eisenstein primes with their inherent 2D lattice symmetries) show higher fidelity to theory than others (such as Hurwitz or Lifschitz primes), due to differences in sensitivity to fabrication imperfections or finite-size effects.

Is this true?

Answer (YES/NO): NO